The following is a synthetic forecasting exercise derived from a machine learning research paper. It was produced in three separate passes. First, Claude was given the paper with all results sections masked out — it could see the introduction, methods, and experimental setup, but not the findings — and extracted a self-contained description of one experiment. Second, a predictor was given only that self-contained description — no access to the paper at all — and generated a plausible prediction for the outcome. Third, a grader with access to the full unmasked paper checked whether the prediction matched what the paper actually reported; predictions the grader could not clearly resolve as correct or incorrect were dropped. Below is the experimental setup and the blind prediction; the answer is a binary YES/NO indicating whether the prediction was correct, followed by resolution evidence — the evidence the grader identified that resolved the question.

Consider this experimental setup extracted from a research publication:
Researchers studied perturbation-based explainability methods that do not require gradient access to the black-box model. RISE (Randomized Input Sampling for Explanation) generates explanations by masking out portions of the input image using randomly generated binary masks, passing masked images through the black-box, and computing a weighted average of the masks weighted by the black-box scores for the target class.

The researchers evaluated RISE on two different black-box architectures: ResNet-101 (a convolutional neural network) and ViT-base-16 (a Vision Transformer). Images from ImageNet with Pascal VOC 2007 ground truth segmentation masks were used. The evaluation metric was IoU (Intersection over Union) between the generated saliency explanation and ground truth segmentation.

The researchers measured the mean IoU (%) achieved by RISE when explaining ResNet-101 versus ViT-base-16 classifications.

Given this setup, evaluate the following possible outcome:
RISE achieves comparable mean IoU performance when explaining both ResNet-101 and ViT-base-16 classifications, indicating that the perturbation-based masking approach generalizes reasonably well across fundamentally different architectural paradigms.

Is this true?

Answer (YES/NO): YES